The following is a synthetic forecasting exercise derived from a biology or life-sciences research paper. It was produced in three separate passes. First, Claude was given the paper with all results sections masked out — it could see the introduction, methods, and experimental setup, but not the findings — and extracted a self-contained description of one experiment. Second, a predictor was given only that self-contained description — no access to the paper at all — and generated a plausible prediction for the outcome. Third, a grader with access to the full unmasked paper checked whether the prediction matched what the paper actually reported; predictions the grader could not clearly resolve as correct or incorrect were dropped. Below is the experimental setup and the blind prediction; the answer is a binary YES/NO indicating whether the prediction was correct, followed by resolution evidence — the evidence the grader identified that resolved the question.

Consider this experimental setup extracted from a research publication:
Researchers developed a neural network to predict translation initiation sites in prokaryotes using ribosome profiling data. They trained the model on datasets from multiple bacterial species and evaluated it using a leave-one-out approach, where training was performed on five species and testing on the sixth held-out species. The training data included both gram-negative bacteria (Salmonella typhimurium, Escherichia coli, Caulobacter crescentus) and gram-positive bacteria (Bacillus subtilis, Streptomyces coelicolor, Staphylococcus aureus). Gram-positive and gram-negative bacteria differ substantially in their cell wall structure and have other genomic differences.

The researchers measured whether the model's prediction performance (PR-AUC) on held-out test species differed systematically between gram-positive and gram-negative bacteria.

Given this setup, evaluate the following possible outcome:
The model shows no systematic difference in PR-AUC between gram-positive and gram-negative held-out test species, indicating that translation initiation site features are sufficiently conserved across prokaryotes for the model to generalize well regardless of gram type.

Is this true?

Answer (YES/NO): YES